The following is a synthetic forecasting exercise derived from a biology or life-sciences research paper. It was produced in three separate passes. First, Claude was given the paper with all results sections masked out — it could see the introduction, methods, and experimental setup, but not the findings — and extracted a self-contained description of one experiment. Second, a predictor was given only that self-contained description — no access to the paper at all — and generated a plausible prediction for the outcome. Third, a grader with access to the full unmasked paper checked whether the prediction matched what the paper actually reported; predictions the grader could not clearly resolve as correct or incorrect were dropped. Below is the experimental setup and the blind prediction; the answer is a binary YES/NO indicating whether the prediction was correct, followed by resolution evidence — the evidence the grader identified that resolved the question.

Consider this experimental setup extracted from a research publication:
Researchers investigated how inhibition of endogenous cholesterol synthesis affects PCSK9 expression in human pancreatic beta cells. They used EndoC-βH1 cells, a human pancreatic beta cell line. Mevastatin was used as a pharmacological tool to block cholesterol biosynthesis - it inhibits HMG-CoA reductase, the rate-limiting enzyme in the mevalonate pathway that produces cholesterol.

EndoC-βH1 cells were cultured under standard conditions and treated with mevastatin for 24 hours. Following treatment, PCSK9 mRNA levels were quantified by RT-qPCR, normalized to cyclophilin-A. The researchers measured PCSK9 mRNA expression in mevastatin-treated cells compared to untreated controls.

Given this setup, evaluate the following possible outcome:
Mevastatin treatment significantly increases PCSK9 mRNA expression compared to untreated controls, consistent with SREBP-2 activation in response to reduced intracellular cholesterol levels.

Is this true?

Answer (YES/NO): YES